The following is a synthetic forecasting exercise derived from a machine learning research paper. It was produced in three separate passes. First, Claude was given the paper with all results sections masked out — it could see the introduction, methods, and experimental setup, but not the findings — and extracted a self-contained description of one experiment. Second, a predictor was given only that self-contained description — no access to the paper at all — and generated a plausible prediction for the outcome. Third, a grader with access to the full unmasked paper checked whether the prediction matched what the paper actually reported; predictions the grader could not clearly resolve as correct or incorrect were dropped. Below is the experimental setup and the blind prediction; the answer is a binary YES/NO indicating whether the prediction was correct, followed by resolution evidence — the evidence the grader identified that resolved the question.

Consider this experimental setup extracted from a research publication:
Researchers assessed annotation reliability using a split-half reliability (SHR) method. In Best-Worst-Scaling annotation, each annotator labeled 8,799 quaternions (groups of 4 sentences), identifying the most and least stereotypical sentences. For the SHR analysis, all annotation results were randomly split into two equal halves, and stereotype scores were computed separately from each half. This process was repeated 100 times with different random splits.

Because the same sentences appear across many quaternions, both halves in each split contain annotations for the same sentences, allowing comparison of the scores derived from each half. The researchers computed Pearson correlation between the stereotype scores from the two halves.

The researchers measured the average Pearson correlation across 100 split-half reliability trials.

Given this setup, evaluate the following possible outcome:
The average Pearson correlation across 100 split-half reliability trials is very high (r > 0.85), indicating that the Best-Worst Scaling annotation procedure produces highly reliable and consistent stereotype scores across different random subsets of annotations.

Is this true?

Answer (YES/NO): NO